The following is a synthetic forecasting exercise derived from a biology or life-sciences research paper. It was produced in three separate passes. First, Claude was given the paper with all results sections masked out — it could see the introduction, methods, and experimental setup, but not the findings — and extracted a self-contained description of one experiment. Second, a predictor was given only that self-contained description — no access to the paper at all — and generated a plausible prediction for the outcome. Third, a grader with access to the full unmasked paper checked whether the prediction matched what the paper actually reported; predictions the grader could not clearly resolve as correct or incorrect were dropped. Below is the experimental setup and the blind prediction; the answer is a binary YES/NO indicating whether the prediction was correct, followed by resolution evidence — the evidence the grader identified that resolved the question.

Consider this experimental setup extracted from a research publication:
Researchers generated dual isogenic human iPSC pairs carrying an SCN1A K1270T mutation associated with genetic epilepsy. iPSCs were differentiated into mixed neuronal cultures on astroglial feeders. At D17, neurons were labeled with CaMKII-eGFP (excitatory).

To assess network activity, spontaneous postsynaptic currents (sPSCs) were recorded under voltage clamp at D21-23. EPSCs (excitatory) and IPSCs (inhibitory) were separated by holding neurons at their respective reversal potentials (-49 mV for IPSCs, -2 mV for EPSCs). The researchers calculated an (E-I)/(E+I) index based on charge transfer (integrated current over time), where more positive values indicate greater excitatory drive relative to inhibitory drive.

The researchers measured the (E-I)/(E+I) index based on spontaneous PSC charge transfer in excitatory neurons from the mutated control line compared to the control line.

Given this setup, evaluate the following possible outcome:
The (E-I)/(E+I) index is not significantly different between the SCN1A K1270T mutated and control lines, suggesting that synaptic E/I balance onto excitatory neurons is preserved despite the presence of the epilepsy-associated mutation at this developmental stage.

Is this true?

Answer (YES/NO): NO